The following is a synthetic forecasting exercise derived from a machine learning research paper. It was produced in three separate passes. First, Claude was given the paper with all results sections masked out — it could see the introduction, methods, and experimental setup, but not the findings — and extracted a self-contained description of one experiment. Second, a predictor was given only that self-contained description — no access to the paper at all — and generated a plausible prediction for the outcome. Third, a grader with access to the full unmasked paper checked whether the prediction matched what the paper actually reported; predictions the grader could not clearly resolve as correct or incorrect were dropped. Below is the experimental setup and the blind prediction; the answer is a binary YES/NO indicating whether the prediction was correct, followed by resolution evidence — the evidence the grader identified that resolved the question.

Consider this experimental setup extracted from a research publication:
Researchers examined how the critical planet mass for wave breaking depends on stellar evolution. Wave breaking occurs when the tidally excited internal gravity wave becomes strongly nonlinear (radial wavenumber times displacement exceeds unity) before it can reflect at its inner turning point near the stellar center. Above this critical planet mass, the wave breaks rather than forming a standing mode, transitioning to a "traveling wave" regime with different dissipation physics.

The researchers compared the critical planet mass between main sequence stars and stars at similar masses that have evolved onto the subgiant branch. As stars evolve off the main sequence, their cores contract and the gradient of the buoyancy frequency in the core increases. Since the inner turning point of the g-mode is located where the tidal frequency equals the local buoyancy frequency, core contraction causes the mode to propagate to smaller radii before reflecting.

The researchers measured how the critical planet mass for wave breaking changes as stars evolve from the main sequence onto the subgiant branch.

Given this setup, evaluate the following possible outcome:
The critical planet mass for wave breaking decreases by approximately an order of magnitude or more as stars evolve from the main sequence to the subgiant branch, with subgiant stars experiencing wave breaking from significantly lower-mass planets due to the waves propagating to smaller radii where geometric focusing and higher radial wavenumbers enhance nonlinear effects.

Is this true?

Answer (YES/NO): NO